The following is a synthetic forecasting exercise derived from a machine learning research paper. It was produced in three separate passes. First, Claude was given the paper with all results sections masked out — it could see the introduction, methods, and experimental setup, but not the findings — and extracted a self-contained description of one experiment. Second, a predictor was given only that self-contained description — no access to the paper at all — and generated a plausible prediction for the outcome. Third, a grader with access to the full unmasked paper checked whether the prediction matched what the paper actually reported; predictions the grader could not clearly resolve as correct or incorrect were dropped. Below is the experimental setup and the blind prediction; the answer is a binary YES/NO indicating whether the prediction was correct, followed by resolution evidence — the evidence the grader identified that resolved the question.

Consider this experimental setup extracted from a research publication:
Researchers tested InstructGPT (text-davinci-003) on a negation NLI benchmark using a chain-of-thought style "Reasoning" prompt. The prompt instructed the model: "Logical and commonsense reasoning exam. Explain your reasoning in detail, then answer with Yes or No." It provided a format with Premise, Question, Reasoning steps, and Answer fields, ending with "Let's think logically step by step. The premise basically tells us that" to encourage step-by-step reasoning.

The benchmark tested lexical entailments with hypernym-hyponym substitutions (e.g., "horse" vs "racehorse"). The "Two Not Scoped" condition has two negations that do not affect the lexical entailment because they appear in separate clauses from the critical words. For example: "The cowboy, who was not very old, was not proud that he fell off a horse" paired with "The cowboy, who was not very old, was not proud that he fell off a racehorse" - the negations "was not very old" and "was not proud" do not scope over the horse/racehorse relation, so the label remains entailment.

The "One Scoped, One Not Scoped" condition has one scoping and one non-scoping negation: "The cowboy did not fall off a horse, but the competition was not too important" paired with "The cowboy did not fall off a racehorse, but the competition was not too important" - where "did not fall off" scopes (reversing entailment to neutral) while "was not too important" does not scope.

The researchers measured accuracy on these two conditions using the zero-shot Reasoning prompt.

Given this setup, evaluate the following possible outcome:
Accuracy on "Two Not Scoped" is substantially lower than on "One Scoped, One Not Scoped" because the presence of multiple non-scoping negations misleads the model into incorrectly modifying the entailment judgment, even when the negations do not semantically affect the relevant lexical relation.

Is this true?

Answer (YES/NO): NO